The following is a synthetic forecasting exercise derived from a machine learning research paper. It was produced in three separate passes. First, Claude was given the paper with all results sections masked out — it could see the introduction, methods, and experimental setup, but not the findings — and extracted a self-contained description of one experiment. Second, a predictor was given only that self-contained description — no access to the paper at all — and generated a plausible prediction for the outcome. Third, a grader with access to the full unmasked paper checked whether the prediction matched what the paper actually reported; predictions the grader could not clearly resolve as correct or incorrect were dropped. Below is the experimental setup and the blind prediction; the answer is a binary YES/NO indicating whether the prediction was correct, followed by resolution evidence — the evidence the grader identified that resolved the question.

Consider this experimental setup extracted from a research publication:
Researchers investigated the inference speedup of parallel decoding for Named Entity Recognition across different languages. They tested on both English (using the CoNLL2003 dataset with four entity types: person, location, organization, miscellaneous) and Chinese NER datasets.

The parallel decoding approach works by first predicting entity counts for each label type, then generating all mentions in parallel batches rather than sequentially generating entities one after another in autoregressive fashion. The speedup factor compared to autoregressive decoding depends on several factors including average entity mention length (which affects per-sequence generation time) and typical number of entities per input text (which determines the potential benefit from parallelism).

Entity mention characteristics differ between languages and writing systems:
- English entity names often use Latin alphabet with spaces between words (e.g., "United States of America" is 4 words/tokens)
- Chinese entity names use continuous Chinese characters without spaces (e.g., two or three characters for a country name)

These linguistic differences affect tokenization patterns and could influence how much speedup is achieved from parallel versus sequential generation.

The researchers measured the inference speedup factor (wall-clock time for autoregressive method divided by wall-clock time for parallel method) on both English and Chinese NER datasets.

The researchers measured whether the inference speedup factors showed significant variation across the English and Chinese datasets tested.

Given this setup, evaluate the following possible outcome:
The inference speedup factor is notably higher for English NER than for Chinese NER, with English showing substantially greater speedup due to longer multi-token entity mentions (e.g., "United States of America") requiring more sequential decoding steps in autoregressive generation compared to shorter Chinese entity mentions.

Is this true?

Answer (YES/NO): NO